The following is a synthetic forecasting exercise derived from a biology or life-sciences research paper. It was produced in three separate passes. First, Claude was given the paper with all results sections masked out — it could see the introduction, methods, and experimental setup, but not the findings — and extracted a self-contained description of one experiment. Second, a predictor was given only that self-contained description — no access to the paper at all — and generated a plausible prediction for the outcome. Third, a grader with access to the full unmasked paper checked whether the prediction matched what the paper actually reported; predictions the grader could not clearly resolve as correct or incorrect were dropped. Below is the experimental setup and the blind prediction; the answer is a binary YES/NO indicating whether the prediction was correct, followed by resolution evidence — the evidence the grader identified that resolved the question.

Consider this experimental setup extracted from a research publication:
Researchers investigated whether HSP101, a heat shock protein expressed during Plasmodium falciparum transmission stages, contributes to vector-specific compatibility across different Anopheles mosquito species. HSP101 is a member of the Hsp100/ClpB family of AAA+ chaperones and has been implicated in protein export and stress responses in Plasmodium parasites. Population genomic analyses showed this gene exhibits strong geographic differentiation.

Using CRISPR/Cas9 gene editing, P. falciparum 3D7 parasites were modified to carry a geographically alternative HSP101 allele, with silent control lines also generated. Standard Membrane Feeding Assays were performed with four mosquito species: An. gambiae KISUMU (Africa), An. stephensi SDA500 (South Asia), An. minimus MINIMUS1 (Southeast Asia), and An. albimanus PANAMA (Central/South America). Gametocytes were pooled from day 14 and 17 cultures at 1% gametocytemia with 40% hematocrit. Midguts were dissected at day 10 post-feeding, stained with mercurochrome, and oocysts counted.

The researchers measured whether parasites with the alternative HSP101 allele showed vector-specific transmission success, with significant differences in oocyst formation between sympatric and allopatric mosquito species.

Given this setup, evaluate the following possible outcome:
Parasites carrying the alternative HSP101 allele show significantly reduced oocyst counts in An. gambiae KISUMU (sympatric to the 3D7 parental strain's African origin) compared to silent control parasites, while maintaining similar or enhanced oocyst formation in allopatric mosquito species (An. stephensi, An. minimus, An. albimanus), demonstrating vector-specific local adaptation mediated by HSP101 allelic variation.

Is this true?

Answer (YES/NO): NO